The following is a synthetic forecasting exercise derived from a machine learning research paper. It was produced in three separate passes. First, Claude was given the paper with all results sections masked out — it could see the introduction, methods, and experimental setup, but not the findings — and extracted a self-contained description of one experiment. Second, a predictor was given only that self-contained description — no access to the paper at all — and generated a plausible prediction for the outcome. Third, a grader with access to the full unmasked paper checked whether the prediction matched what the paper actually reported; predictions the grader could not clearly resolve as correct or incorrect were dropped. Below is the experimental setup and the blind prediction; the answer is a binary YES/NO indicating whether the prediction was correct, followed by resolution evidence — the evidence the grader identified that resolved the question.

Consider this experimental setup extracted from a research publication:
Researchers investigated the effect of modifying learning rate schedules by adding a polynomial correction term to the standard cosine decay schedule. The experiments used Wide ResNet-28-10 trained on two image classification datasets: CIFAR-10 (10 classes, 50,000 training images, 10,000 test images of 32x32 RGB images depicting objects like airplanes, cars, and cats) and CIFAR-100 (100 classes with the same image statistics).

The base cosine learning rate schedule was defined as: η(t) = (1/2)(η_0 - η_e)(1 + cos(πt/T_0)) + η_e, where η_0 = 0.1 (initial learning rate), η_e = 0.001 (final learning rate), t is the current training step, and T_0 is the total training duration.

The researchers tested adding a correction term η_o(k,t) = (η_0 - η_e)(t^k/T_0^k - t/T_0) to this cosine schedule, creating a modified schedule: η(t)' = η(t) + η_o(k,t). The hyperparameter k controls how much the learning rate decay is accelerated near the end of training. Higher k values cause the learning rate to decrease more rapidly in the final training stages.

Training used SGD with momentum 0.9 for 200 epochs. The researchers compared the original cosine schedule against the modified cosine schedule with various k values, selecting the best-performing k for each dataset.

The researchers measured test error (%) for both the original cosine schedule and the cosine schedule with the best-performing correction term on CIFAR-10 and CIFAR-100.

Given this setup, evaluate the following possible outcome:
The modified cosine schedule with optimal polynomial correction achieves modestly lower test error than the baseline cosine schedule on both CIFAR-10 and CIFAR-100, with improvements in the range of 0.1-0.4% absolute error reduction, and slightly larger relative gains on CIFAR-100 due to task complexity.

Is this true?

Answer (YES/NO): NO